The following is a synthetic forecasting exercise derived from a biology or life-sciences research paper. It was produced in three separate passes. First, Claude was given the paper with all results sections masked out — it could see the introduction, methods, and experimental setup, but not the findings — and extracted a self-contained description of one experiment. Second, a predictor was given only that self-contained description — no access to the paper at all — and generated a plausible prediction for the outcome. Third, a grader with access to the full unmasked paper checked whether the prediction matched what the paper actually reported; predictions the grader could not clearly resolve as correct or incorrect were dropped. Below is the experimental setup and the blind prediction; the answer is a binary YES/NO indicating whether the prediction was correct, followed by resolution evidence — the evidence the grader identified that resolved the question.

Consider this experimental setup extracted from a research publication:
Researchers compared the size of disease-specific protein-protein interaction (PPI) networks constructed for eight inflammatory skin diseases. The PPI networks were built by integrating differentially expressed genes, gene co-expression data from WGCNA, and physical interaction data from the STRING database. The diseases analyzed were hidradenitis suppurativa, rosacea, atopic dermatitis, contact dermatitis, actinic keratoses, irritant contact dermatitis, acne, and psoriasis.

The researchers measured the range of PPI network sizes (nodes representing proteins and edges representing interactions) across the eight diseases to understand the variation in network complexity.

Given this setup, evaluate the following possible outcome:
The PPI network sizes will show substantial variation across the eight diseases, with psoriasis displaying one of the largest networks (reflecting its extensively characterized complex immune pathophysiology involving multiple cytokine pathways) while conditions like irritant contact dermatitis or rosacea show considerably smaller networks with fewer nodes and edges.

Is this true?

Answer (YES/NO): YES